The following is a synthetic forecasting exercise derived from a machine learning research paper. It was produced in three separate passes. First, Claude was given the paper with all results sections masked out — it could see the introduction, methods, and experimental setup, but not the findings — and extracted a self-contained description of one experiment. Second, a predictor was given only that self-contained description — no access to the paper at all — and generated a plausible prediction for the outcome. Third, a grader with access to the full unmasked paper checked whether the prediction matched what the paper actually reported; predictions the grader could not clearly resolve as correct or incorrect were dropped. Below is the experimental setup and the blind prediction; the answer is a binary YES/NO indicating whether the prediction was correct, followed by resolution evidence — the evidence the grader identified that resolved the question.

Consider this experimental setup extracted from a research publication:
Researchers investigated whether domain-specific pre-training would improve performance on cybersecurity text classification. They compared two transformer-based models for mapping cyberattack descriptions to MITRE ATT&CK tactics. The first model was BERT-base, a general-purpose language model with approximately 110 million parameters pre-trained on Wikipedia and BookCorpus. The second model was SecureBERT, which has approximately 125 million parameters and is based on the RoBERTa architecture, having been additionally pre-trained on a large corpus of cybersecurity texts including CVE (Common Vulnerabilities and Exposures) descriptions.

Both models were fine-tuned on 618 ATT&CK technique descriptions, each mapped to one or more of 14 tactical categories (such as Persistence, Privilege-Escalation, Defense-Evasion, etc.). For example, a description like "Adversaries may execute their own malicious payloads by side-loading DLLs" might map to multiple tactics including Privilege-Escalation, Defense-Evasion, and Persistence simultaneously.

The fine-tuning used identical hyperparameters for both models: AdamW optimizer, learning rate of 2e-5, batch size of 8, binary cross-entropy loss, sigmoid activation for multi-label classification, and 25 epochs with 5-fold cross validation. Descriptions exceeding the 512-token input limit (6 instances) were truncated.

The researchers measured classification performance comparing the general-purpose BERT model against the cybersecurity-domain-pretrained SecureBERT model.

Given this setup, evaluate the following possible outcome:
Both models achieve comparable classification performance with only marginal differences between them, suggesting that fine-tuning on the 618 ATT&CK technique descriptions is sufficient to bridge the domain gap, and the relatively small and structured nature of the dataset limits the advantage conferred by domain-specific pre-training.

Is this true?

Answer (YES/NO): NO